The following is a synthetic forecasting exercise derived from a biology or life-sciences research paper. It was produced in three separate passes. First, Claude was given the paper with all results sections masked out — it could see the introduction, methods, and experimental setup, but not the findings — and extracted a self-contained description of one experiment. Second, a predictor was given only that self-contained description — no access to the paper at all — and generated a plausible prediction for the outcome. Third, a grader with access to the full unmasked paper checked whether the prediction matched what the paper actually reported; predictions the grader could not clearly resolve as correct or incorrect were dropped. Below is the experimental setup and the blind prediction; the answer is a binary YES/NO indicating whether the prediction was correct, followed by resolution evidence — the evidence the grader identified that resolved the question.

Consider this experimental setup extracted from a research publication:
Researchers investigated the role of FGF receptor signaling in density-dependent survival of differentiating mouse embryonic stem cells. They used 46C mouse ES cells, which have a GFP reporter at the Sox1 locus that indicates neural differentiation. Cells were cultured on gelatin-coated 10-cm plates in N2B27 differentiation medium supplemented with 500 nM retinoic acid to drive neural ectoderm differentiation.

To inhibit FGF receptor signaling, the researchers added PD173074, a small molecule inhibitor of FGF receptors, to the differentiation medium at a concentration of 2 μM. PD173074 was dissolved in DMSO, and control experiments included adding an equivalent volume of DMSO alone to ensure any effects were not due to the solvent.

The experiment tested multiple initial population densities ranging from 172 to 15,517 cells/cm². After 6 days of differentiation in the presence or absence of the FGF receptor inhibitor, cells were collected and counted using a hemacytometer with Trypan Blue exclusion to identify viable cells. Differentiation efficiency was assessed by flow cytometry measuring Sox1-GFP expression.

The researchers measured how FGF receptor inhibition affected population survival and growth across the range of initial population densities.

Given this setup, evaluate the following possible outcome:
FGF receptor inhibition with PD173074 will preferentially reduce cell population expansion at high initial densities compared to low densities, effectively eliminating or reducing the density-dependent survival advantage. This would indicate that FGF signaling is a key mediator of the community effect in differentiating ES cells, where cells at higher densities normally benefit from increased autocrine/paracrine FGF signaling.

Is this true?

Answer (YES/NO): YES